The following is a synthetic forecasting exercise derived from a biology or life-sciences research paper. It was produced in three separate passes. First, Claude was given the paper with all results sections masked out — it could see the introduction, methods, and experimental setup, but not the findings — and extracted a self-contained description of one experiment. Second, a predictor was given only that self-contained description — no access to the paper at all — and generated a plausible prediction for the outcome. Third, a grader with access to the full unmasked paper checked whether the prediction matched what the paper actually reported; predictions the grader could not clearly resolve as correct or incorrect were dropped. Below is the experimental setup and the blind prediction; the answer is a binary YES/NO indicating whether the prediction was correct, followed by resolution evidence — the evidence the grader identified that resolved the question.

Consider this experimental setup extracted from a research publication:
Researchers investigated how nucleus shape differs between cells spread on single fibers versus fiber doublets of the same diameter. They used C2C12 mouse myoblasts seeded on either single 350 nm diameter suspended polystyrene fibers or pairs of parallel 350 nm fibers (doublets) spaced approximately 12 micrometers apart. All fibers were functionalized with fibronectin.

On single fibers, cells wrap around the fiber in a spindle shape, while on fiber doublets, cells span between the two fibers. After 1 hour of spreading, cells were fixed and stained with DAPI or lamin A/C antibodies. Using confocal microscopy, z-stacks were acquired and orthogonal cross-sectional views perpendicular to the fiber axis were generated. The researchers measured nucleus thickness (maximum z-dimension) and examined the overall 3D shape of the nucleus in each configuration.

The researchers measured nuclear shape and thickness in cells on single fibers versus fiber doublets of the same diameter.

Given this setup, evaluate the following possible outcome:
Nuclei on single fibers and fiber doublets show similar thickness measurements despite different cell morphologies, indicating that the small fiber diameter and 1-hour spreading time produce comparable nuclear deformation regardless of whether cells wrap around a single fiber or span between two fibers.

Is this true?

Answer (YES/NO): NO